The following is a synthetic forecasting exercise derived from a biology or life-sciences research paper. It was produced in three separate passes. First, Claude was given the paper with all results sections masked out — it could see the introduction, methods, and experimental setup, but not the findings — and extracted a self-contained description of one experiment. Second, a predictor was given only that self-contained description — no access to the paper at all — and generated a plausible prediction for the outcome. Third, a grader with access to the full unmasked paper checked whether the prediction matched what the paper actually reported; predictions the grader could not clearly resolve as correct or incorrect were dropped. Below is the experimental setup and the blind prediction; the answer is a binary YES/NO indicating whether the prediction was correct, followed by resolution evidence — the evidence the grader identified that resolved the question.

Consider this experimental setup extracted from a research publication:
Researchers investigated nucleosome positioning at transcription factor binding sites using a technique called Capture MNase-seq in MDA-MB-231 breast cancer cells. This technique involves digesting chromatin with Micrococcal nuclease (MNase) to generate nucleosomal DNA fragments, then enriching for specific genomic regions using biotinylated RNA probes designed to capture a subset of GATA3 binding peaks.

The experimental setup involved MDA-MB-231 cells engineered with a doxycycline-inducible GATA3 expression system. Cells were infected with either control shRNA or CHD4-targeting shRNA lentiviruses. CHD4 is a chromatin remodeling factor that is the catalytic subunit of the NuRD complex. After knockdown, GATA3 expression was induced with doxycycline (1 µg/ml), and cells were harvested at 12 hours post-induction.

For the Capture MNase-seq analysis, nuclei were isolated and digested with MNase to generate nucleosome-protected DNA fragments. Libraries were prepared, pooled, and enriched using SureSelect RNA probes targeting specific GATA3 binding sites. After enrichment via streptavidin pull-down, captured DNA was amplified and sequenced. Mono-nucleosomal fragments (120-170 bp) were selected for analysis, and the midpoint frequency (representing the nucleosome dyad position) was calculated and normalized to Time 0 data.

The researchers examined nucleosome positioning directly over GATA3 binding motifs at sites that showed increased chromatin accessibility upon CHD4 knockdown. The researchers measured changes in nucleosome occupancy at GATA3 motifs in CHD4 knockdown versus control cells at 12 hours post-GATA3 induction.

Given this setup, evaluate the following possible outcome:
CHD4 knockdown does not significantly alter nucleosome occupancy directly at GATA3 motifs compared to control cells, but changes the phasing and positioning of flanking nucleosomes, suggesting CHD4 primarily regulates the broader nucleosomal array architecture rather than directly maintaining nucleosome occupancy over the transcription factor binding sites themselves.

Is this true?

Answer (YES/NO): NO